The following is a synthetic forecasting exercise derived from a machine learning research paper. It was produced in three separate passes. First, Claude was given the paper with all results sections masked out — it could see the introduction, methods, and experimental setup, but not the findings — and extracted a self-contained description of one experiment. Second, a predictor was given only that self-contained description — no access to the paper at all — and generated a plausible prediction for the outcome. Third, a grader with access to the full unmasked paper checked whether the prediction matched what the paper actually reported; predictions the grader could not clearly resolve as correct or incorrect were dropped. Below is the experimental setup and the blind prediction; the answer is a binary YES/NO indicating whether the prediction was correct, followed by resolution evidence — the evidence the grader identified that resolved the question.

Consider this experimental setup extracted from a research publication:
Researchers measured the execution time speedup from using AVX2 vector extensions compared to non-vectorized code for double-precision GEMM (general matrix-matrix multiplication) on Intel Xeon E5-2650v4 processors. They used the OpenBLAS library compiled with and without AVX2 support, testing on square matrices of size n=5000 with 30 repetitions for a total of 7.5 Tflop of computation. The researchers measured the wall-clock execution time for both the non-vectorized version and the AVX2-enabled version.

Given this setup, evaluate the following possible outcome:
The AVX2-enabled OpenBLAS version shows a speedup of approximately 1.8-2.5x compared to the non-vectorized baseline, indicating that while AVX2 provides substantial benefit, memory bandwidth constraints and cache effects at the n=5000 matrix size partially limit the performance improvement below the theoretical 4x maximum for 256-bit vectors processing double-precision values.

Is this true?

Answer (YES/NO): NO